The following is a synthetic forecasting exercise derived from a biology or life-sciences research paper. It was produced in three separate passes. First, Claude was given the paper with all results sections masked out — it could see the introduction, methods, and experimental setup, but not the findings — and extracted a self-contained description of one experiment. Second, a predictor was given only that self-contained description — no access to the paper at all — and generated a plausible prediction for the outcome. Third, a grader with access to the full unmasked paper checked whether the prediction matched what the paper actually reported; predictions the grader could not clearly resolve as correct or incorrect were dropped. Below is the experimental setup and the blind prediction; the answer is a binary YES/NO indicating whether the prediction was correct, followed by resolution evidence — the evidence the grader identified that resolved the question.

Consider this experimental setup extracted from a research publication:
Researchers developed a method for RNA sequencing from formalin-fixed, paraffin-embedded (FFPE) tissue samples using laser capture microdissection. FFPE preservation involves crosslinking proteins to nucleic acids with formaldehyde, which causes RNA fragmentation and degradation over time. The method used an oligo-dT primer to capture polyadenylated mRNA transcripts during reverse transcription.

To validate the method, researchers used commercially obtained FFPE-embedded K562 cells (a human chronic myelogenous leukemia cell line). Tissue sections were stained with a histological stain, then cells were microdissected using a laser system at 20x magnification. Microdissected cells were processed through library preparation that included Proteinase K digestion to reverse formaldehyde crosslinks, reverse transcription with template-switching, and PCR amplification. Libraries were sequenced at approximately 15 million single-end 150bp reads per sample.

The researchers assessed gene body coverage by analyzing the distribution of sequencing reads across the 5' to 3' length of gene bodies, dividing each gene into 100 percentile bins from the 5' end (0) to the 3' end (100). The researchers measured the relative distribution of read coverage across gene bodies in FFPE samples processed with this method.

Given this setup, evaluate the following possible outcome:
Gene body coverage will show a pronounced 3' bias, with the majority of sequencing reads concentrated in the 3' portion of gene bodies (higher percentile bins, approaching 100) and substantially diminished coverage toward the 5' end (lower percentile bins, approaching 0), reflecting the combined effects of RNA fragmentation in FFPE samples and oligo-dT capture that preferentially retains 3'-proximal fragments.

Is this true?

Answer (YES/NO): YES